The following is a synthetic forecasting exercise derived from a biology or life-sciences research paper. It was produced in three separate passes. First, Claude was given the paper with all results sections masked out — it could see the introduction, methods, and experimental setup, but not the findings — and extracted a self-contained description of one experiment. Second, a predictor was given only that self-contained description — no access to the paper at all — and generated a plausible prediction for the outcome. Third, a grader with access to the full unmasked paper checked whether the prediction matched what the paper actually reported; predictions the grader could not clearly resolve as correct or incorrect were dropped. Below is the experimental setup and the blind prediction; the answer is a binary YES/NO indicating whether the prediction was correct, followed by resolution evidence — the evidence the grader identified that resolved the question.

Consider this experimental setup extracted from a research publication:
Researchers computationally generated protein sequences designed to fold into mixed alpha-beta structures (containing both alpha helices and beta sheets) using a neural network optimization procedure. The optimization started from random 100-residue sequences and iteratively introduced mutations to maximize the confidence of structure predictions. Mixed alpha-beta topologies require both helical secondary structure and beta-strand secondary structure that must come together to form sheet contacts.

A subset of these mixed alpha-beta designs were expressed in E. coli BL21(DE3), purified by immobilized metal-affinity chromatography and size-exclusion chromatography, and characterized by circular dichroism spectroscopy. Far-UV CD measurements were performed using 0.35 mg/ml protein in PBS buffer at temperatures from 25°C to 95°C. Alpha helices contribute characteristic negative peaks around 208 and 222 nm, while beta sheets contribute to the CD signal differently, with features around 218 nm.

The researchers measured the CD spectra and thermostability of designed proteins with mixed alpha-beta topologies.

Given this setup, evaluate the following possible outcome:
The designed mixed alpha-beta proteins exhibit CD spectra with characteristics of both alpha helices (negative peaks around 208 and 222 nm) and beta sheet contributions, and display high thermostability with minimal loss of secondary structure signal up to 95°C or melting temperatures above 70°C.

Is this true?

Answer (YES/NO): YES